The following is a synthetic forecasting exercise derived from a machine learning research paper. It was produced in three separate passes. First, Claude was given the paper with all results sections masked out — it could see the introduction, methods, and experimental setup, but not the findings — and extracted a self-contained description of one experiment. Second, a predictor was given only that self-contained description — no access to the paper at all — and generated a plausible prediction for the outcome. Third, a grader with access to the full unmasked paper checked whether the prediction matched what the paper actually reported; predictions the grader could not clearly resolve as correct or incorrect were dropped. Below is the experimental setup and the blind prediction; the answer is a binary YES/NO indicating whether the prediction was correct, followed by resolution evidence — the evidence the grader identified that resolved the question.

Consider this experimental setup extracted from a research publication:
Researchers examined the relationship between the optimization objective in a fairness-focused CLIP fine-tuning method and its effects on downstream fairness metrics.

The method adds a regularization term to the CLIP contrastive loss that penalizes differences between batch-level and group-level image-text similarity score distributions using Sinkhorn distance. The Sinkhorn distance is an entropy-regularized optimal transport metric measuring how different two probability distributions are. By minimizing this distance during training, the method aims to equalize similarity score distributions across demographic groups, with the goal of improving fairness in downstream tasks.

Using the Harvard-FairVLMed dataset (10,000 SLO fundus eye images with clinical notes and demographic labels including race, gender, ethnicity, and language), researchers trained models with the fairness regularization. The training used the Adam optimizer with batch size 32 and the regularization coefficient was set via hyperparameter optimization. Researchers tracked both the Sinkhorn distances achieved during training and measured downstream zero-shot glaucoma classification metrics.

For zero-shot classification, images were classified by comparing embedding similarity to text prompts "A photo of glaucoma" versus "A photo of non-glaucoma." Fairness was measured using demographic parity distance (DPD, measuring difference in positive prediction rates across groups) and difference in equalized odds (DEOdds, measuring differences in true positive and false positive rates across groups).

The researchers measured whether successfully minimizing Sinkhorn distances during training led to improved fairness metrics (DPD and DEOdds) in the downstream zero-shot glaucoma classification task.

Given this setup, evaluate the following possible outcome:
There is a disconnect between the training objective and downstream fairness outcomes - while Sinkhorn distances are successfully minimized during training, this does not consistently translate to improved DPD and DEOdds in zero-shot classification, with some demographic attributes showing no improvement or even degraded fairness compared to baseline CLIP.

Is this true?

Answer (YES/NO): YES